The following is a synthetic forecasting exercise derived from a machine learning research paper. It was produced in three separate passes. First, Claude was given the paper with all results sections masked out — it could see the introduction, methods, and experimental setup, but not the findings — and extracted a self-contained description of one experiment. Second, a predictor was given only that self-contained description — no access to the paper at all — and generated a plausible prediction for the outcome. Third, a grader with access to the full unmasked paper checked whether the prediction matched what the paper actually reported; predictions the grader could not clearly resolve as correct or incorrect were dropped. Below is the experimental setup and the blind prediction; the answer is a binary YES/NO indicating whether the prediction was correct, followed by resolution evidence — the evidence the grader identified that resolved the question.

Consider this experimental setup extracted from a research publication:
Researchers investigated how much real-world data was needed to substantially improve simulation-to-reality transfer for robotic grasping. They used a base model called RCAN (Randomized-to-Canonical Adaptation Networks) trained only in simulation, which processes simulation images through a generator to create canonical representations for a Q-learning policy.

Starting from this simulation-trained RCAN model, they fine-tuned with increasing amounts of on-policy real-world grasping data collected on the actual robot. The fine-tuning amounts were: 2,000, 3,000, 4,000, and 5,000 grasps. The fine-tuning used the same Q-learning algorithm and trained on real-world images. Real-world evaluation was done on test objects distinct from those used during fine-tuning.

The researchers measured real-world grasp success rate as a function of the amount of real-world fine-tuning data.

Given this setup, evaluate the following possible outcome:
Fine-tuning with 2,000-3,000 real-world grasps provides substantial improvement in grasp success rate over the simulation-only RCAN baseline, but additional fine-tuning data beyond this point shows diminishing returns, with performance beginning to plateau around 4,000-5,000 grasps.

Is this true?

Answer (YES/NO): YES